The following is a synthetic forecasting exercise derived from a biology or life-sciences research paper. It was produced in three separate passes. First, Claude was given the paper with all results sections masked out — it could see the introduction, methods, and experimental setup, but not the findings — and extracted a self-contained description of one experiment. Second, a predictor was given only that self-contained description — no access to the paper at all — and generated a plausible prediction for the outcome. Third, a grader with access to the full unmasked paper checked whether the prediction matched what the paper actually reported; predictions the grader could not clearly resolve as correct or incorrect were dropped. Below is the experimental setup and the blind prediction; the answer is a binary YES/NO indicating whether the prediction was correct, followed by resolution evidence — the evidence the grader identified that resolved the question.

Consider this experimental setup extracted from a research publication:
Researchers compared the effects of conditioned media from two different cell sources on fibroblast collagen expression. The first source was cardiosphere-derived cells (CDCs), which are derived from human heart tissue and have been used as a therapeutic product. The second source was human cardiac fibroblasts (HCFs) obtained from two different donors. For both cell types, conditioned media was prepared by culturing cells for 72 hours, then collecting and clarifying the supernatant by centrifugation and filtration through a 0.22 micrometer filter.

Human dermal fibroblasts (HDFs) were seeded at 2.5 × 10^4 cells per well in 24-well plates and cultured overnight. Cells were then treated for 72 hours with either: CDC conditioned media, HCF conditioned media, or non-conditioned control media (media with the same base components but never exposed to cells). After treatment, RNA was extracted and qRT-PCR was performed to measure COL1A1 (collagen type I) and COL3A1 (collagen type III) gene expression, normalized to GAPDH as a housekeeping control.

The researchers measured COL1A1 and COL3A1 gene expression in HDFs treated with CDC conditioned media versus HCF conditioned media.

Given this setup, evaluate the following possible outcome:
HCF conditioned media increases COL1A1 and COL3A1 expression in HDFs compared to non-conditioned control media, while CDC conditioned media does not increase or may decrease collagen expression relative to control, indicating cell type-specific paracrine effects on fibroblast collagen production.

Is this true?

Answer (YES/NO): NO